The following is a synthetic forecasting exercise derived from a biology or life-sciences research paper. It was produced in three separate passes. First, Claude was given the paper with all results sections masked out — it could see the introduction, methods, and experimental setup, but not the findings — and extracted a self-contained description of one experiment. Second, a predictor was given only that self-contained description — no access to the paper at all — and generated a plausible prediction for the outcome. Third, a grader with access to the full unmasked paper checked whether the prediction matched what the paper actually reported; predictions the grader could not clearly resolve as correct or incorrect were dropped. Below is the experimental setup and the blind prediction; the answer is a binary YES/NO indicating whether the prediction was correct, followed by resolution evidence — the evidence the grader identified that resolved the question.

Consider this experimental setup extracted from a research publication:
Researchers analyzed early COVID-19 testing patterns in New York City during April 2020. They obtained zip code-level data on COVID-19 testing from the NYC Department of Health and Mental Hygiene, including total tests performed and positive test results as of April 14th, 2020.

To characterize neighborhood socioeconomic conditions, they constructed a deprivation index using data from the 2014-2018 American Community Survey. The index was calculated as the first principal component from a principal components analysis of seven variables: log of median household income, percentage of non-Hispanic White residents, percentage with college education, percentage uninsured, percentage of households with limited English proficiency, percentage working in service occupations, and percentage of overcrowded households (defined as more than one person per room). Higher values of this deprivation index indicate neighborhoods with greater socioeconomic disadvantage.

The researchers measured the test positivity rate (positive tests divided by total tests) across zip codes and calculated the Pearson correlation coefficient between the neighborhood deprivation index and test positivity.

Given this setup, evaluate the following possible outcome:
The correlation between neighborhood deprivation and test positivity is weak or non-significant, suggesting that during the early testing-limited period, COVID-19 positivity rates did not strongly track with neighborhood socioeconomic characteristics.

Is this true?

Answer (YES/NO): NO